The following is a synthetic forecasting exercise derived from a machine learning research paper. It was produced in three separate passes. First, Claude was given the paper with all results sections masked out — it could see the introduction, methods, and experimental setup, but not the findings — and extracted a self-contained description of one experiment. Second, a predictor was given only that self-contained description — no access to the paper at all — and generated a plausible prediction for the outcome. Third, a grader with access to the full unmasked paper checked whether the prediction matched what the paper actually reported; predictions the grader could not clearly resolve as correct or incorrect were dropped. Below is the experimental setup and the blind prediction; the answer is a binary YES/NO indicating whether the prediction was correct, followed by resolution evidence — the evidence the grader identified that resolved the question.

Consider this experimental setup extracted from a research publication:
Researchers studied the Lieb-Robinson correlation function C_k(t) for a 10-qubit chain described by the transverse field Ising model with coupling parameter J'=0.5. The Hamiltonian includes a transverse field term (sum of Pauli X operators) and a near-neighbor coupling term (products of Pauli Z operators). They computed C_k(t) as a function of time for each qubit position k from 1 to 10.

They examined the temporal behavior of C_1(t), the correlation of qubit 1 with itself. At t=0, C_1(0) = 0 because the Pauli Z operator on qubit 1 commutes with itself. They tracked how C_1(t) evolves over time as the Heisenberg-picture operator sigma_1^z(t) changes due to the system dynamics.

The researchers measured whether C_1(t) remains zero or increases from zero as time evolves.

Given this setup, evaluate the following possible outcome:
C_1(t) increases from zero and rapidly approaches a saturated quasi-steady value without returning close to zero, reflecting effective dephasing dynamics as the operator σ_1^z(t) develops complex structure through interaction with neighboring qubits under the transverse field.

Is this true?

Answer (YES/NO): NO